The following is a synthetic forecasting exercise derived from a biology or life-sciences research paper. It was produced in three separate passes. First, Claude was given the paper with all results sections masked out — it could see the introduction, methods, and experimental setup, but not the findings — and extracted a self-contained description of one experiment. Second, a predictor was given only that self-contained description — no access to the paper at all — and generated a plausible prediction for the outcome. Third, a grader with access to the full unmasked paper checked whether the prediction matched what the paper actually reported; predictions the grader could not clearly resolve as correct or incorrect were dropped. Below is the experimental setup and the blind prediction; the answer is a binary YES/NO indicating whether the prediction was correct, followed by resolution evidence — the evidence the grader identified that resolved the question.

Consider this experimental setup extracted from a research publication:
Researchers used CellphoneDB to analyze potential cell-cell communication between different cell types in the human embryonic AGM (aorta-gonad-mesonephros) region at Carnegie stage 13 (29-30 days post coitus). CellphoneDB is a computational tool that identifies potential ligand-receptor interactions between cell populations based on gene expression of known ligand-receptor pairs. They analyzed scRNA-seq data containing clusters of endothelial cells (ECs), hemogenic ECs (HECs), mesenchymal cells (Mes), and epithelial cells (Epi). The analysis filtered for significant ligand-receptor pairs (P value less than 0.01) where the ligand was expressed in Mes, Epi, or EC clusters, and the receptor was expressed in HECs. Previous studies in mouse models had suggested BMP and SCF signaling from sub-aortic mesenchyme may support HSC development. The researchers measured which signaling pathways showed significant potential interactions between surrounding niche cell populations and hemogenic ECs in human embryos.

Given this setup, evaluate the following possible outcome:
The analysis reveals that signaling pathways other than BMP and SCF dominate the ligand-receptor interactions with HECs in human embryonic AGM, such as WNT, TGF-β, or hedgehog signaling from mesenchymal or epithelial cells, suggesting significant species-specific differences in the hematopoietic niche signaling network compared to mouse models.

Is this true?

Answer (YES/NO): NO